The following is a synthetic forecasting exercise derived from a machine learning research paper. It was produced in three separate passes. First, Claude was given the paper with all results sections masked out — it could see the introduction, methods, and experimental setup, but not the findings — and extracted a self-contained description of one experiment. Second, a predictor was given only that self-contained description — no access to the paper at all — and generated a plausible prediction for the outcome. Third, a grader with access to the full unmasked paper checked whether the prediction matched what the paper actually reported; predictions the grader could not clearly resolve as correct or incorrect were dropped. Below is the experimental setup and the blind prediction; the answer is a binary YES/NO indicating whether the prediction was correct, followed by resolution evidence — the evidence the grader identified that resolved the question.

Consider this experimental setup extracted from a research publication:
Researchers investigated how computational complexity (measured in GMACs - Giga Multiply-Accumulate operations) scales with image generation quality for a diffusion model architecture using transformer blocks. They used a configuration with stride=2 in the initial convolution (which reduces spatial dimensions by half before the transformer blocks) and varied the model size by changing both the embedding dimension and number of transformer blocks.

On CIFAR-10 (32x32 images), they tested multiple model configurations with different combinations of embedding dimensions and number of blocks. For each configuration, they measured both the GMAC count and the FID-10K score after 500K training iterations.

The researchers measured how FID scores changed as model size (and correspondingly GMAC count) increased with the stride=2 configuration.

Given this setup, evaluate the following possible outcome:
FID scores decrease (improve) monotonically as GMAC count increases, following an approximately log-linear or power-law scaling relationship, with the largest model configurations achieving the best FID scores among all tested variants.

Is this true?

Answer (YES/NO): NO